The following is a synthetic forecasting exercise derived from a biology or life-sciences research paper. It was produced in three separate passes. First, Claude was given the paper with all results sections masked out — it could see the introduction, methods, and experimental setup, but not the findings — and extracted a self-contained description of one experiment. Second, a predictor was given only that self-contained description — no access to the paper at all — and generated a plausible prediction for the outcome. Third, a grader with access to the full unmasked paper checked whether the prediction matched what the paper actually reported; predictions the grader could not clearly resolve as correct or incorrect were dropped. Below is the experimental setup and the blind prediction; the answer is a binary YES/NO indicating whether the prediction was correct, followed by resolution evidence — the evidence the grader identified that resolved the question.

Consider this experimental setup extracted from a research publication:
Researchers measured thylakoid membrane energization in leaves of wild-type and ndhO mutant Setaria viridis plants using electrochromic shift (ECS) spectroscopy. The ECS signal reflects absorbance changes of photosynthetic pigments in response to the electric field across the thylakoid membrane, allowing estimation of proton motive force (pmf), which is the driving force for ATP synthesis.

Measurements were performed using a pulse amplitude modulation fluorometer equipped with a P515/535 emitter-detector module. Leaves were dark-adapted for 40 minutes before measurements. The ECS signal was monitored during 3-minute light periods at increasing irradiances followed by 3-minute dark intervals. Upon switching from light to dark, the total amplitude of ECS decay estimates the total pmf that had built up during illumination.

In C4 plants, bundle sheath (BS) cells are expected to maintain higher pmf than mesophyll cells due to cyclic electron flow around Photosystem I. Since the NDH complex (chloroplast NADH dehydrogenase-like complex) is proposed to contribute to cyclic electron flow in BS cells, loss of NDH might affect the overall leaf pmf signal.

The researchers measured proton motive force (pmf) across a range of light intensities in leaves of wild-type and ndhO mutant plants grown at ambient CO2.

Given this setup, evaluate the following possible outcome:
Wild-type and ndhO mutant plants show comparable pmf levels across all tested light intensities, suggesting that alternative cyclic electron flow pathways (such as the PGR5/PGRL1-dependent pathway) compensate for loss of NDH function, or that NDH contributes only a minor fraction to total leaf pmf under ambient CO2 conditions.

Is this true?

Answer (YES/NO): NO